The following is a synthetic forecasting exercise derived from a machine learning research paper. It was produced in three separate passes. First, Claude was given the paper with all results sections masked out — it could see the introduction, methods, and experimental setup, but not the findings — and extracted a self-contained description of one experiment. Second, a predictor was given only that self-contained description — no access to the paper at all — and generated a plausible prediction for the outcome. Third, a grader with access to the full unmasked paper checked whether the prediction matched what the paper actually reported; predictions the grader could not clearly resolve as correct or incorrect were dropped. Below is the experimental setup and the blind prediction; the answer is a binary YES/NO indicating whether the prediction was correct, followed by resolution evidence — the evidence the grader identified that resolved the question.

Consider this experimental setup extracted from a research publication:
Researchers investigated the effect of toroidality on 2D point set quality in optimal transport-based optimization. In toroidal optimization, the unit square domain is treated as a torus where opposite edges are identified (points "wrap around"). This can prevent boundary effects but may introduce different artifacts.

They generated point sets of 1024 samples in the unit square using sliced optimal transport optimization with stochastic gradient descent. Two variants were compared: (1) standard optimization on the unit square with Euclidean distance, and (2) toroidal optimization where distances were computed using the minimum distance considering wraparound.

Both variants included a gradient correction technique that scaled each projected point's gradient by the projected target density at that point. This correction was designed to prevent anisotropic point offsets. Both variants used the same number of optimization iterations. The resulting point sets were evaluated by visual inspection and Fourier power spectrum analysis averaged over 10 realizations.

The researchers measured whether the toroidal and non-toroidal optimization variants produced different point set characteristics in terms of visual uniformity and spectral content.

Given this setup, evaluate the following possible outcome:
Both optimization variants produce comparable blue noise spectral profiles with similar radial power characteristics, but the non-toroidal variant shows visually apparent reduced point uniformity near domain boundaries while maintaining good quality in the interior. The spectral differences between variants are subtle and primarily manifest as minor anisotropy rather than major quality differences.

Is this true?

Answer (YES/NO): NO